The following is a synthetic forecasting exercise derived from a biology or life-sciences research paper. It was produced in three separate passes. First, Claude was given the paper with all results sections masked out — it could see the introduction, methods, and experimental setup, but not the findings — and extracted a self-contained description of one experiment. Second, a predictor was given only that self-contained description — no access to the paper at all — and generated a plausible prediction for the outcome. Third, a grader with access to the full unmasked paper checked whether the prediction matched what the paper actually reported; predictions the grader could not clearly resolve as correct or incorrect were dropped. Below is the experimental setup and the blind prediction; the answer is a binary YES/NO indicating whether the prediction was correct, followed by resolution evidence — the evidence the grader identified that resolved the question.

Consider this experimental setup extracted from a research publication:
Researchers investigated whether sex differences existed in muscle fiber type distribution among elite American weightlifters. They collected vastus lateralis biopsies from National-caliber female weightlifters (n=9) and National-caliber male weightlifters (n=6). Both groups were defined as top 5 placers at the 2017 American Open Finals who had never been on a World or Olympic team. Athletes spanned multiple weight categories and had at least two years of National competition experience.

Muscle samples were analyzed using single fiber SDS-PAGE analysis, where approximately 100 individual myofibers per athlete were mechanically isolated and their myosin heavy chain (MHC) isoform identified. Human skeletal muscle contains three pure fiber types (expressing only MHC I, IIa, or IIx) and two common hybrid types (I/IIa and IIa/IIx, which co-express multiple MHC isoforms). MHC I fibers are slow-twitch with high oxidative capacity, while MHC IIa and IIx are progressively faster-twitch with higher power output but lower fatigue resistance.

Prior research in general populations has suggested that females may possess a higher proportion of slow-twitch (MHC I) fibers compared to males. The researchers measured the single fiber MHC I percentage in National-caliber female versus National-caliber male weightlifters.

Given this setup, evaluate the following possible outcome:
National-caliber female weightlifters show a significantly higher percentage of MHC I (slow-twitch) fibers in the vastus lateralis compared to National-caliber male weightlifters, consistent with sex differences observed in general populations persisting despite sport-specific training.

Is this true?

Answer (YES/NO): NO